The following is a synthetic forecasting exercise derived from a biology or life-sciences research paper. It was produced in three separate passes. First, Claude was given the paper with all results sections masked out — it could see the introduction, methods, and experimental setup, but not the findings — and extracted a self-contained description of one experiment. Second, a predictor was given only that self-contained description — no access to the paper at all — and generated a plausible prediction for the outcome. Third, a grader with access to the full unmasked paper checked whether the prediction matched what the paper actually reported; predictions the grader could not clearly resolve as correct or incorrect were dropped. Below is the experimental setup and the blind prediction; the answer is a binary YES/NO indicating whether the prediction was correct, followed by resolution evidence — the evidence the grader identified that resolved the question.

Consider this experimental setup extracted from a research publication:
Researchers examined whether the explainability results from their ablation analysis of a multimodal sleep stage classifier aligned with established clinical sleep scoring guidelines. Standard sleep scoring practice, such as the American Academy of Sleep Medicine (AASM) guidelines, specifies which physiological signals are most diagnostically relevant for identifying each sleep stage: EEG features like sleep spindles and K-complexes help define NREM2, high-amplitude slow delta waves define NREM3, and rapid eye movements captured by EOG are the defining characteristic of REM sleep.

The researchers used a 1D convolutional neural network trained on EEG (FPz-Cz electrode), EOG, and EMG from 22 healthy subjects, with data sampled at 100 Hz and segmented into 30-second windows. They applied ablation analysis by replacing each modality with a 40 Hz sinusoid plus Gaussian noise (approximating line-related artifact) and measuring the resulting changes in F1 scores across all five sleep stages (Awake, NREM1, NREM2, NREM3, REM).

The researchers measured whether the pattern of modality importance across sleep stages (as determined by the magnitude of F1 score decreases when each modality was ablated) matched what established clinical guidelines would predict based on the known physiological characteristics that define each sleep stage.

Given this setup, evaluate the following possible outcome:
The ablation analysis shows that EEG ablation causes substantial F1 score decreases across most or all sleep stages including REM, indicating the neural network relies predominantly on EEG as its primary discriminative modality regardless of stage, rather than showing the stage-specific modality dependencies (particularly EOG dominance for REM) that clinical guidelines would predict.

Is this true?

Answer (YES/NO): YES